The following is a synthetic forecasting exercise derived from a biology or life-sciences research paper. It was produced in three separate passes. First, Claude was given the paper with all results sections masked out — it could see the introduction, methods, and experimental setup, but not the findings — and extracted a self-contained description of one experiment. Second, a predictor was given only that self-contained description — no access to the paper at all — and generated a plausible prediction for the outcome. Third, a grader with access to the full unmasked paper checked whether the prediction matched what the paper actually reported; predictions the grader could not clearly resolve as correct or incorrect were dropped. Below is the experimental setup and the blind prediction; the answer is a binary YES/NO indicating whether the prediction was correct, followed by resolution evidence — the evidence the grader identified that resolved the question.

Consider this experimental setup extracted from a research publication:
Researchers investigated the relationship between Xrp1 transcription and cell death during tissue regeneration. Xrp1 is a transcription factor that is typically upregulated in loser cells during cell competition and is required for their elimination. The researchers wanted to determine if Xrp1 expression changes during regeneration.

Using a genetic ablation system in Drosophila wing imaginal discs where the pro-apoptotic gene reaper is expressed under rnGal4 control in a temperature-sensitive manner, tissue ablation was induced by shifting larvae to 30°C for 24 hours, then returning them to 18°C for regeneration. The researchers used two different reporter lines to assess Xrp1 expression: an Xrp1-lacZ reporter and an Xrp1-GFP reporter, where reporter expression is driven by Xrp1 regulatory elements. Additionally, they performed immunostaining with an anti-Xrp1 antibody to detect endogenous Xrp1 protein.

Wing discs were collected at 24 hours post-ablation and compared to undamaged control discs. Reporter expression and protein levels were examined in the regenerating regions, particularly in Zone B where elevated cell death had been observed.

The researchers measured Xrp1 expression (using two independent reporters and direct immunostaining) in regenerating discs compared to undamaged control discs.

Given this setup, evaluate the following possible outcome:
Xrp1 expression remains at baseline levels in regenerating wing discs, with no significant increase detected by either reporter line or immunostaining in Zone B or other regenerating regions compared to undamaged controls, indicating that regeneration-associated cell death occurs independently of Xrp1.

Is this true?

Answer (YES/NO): YES